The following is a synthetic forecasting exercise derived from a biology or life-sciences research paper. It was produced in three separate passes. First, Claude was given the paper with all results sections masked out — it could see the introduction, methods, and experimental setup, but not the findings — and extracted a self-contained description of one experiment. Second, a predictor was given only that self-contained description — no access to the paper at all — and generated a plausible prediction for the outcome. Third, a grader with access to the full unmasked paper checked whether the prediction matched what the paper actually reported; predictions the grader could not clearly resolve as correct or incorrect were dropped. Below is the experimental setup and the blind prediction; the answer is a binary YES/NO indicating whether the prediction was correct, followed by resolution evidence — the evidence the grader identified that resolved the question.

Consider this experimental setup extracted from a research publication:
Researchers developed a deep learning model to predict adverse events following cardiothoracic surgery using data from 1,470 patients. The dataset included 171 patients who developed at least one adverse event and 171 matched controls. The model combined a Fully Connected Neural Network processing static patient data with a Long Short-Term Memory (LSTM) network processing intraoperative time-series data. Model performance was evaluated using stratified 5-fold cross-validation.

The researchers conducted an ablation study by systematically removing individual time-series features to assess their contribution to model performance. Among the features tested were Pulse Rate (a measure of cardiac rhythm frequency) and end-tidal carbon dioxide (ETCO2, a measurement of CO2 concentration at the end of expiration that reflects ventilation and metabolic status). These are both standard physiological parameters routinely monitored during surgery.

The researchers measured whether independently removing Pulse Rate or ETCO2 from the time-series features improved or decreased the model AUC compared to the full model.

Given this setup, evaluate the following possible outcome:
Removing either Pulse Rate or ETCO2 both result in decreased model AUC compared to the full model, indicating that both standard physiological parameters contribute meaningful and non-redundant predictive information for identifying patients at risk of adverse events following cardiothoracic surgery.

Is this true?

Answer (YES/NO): NO